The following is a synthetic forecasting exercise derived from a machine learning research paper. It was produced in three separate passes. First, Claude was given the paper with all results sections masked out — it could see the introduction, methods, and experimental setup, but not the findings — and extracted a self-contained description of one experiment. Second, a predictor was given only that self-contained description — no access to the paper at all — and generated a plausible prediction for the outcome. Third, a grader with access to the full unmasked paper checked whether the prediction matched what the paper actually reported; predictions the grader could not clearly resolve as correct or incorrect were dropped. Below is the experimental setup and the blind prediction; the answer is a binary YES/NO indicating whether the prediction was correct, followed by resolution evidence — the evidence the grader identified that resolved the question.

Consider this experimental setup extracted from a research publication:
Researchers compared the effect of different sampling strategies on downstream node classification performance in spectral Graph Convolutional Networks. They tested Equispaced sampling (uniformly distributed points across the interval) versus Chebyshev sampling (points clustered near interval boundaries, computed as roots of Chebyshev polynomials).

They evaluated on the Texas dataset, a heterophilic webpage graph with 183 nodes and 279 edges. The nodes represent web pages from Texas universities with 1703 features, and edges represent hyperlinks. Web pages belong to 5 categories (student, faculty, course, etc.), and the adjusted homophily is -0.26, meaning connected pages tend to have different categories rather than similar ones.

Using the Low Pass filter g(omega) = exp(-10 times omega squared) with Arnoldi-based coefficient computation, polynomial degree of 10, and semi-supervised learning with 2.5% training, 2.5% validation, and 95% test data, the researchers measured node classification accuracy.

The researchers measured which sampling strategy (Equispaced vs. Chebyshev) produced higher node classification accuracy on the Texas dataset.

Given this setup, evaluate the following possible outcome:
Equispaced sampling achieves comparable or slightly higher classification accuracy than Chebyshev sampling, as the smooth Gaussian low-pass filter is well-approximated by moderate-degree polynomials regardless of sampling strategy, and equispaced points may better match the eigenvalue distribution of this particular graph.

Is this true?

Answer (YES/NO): NO